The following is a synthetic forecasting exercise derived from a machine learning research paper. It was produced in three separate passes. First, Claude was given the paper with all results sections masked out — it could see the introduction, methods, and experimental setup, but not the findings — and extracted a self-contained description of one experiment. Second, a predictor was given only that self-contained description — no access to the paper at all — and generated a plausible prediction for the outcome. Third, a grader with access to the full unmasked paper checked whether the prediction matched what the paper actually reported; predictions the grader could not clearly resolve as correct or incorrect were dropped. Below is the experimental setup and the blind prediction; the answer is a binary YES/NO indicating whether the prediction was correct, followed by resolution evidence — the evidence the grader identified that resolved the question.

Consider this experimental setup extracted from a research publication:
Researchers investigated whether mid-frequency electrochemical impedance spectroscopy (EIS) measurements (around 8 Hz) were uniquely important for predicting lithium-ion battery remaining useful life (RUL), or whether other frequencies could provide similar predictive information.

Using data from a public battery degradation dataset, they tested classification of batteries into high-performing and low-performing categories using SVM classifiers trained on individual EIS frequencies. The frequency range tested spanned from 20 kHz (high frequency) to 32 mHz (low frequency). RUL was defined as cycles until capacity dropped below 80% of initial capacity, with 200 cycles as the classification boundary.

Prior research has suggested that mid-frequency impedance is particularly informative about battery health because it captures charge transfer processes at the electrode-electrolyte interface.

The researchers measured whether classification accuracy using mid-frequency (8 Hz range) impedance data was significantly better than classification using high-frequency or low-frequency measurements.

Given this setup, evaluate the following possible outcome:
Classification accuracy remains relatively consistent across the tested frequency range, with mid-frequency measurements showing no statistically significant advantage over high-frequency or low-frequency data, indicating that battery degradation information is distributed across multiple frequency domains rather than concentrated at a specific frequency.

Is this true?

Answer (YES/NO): NO